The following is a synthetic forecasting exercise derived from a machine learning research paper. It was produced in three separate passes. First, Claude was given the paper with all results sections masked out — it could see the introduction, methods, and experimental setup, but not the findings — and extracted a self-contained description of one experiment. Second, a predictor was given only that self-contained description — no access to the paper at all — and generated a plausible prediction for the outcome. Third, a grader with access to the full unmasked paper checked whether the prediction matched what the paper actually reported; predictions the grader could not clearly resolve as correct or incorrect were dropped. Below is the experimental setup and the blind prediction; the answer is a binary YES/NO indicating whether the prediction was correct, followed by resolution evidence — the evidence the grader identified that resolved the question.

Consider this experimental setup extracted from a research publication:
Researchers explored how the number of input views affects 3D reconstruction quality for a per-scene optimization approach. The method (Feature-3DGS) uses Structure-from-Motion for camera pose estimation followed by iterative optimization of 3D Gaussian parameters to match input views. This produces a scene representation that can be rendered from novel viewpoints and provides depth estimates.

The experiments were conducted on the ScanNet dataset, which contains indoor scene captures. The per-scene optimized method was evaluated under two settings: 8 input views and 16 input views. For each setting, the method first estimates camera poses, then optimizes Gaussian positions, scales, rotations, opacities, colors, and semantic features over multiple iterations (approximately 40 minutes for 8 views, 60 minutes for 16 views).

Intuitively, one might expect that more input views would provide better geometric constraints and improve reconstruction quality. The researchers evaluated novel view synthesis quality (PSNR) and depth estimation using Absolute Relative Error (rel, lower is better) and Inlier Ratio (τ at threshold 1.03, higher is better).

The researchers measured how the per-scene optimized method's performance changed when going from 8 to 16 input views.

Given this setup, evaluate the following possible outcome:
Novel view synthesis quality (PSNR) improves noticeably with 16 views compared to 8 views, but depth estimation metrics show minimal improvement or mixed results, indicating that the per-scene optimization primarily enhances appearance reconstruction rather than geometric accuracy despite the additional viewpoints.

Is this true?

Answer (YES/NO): NO